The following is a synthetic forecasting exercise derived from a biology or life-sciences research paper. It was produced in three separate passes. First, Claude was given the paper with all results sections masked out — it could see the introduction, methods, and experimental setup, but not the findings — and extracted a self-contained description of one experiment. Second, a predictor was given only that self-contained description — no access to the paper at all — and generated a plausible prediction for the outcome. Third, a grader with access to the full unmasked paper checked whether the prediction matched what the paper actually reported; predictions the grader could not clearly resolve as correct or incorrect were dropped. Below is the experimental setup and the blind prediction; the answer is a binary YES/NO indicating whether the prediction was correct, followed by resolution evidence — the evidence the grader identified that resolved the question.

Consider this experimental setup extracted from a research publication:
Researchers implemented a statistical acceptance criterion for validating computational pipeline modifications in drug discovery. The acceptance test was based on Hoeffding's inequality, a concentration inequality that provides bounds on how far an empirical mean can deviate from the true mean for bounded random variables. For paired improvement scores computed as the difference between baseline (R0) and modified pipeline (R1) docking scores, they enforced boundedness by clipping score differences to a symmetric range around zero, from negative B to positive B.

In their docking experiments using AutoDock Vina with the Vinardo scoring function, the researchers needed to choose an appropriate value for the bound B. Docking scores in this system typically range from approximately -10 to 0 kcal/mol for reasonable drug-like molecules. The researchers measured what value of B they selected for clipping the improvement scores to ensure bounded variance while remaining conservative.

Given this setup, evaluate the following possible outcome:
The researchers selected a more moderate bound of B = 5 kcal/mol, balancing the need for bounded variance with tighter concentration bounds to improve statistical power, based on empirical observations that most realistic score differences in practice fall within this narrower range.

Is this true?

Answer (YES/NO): YES